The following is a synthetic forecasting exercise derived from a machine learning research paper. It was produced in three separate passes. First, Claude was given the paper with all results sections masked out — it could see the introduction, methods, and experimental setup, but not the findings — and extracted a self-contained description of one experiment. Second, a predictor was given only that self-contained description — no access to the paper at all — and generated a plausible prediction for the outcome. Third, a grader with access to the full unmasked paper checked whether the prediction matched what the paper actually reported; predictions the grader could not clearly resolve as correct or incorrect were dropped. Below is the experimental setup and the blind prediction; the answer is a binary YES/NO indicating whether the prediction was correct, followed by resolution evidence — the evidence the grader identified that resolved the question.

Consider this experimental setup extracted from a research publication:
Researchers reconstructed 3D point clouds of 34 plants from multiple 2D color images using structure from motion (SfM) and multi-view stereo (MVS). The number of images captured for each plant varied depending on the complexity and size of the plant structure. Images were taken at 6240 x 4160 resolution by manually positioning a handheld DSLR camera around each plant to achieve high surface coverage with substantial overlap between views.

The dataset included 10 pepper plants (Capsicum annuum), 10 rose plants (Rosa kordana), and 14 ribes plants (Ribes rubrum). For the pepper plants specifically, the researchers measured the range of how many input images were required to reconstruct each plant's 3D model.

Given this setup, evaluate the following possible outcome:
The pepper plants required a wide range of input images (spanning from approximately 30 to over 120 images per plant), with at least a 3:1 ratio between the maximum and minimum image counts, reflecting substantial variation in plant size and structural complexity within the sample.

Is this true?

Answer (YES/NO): NO